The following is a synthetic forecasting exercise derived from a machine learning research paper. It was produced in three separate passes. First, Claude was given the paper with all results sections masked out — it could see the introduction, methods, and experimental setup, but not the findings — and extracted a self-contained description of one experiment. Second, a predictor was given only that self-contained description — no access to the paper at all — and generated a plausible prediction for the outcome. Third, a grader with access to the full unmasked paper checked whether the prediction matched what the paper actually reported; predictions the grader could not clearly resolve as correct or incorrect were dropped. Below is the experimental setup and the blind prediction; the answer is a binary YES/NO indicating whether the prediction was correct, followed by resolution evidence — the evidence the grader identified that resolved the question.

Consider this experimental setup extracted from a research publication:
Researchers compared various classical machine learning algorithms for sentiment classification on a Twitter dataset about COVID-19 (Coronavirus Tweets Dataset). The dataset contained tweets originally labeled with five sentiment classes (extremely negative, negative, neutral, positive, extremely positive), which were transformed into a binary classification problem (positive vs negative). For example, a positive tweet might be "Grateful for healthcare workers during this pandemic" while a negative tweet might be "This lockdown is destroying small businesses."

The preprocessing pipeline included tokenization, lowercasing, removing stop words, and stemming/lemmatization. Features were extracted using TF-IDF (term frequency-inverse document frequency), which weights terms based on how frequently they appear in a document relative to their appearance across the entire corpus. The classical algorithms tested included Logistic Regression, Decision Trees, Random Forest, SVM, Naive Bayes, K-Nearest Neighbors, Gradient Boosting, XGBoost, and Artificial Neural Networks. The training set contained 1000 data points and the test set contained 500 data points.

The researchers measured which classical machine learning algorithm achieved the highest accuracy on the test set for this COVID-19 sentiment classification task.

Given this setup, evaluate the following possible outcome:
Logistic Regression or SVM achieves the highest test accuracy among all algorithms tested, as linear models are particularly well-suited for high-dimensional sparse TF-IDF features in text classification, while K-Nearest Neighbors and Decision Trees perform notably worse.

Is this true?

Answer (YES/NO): NO